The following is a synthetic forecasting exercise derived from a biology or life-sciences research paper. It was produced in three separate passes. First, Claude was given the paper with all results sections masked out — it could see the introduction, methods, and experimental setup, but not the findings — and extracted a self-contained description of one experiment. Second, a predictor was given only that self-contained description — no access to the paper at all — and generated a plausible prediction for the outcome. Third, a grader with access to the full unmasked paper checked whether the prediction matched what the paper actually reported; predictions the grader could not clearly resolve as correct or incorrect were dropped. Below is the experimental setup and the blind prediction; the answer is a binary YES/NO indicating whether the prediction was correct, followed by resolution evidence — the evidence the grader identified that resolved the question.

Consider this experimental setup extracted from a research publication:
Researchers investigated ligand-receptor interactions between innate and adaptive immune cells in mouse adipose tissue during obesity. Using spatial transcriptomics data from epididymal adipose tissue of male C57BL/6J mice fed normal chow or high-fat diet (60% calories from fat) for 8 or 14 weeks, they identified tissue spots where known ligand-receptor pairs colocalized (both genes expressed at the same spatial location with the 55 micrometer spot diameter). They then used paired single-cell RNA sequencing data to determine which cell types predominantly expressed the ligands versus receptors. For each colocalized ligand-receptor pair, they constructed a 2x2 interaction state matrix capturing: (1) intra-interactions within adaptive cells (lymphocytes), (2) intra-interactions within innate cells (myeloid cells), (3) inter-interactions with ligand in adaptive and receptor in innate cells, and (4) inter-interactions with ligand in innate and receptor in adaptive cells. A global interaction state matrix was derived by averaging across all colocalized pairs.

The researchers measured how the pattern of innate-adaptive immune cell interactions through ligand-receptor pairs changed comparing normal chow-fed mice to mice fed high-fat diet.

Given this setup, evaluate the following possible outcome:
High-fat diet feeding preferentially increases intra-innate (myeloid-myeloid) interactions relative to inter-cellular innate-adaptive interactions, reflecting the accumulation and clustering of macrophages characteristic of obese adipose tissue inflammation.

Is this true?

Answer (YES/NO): YES